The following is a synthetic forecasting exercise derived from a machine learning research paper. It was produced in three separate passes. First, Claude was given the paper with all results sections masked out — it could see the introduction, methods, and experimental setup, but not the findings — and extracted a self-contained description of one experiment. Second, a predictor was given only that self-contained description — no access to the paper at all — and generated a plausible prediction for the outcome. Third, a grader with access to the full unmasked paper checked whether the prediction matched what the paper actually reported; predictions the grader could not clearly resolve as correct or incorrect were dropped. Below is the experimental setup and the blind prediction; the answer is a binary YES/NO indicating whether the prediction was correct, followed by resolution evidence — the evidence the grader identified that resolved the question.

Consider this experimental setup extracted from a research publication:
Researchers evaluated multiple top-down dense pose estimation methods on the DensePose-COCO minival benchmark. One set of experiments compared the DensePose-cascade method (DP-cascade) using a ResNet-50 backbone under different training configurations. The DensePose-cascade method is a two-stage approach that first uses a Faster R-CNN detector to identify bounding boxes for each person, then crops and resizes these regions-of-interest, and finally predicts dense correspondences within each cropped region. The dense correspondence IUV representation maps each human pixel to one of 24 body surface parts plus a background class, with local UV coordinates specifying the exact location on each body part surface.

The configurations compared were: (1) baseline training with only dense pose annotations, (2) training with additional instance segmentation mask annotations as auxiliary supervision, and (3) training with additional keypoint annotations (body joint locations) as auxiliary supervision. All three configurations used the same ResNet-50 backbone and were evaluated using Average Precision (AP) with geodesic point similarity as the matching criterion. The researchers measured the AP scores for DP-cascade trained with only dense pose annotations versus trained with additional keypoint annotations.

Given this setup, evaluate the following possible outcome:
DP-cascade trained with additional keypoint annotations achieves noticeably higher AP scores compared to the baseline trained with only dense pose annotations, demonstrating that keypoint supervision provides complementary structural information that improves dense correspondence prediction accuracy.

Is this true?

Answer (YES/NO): YES